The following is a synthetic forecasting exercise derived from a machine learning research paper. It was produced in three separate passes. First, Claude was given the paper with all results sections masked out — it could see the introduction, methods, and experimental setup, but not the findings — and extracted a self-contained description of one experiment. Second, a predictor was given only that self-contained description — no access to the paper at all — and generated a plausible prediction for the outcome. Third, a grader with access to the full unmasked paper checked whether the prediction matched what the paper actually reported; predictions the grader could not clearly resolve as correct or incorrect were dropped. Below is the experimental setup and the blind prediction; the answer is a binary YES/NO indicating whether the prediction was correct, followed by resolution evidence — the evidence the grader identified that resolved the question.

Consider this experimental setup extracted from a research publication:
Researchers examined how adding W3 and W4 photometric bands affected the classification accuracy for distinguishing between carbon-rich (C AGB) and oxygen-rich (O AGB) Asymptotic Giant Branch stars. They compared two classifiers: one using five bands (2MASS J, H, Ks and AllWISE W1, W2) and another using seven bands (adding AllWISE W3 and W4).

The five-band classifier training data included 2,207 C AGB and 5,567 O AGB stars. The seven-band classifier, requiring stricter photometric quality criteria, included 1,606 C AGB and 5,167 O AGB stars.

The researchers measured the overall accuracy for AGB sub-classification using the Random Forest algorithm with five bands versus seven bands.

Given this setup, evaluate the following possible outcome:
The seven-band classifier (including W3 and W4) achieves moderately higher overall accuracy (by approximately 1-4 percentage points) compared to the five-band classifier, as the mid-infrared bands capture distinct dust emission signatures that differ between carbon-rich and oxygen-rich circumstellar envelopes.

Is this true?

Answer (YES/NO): NO